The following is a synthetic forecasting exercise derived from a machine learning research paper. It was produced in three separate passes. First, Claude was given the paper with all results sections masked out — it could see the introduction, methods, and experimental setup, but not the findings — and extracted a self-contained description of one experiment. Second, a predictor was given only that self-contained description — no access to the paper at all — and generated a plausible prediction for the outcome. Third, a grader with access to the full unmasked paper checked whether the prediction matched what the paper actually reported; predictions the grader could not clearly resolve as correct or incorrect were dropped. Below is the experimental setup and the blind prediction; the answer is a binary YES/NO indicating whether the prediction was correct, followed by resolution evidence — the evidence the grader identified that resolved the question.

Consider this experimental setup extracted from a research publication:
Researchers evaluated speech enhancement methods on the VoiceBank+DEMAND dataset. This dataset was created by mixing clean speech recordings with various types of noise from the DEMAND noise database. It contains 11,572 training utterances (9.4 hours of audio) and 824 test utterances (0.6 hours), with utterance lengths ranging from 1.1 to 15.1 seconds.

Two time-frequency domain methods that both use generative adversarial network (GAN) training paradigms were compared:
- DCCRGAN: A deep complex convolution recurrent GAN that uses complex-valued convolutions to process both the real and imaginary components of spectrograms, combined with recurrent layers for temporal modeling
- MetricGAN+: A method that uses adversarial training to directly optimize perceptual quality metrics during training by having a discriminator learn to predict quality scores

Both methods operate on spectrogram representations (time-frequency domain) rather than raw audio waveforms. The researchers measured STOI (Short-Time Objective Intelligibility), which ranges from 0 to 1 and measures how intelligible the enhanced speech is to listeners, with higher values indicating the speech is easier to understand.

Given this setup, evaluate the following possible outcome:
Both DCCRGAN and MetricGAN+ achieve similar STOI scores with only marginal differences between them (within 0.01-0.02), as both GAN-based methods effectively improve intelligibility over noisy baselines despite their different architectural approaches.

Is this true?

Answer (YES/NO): NO